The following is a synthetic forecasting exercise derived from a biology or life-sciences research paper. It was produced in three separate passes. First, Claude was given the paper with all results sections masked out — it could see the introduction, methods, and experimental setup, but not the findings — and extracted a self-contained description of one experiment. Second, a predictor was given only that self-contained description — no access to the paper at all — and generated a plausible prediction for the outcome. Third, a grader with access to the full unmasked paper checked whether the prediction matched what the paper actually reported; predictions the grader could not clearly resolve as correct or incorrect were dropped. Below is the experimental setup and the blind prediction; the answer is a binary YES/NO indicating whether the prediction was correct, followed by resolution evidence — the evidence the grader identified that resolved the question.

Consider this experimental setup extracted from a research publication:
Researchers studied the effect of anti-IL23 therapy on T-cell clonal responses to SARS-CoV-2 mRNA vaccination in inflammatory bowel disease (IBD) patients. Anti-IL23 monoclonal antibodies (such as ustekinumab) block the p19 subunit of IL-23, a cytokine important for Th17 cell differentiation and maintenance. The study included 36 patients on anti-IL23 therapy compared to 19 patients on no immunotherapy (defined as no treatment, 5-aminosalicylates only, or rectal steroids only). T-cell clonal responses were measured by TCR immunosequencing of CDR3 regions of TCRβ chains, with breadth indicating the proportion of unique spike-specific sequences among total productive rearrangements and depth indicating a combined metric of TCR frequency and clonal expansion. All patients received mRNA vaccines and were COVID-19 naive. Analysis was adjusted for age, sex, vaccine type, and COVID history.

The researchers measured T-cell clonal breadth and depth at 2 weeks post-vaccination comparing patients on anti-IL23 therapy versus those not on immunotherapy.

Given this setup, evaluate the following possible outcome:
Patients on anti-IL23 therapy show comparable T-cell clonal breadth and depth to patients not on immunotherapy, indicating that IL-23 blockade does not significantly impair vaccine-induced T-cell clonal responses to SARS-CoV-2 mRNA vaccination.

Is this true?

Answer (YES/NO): YES